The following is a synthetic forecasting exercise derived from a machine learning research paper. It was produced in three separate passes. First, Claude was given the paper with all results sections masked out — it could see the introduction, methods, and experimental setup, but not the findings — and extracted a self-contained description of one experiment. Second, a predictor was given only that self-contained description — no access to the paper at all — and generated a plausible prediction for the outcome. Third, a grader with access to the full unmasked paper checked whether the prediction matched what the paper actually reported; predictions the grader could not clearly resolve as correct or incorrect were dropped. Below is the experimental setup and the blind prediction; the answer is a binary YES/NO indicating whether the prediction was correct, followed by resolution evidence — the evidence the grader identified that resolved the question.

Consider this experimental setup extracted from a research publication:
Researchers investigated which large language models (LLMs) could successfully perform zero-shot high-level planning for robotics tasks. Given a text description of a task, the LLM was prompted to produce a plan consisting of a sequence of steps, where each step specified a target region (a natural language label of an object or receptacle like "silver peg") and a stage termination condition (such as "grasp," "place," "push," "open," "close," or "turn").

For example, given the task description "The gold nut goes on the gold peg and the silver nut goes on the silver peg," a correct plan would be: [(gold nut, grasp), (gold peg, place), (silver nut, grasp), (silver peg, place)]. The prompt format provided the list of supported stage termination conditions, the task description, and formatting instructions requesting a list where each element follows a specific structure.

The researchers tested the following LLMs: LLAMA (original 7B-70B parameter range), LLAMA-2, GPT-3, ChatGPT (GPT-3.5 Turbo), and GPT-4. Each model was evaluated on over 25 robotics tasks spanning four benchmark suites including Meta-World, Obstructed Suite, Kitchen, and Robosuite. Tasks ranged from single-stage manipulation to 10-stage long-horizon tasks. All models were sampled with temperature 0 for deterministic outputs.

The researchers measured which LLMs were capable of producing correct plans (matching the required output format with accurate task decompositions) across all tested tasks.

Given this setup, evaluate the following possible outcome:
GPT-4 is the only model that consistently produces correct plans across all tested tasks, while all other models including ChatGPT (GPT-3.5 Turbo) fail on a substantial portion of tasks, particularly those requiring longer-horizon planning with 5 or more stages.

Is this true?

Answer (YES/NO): NO